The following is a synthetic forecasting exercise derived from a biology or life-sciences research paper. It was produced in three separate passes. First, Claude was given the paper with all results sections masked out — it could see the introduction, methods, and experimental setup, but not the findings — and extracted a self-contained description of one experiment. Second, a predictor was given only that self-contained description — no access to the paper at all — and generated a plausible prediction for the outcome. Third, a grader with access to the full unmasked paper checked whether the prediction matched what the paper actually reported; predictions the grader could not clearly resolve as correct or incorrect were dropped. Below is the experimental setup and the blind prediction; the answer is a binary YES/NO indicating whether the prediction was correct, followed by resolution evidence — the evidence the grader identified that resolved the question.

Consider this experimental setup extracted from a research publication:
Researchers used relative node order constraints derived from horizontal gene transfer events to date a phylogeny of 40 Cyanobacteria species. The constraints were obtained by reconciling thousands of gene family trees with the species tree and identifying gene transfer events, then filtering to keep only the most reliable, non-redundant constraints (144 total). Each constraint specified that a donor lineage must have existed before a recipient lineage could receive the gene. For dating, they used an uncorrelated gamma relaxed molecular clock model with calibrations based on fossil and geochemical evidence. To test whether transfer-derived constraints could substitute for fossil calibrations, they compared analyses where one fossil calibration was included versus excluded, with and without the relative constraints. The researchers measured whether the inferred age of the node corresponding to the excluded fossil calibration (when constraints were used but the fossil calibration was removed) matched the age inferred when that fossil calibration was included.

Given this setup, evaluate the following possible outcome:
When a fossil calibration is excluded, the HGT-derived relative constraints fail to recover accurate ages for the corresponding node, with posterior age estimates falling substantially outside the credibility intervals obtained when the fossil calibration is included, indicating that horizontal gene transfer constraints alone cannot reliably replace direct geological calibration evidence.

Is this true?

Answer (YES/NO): NO